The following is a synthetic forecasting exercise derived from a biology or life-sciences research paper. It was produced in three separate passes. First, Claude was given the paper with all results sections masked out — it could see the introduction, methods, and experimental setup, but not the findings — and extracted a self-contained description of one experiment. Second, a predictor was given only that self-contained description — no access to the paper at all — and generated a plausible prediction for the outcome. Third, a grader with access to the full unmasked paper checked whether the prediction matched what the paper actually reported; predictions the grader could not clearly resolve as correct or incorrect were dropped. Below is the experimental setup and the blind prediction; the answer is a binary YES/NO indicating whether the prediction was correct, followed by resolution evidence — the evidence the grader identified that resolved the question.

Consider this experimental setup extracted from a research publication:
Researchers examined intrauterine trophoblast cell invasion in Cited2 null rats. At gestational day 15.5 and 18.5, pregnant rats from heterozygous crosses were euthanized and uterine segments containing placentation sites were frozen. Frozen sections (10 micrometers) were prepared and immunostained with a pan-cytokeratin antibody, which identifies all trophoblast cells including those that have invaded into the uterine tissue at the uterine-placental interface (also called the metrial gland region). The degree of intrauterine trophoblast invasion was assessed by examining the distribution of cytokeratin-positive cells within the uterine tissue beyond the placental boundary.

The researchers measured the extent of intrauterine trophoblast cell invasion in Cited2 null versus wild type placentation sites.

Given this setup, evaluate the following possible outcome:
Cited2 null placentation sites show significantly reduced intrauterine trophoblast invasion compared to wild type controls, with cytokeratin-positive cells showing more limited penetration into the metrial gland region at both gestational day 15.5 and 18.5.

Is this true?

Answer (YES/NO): NO